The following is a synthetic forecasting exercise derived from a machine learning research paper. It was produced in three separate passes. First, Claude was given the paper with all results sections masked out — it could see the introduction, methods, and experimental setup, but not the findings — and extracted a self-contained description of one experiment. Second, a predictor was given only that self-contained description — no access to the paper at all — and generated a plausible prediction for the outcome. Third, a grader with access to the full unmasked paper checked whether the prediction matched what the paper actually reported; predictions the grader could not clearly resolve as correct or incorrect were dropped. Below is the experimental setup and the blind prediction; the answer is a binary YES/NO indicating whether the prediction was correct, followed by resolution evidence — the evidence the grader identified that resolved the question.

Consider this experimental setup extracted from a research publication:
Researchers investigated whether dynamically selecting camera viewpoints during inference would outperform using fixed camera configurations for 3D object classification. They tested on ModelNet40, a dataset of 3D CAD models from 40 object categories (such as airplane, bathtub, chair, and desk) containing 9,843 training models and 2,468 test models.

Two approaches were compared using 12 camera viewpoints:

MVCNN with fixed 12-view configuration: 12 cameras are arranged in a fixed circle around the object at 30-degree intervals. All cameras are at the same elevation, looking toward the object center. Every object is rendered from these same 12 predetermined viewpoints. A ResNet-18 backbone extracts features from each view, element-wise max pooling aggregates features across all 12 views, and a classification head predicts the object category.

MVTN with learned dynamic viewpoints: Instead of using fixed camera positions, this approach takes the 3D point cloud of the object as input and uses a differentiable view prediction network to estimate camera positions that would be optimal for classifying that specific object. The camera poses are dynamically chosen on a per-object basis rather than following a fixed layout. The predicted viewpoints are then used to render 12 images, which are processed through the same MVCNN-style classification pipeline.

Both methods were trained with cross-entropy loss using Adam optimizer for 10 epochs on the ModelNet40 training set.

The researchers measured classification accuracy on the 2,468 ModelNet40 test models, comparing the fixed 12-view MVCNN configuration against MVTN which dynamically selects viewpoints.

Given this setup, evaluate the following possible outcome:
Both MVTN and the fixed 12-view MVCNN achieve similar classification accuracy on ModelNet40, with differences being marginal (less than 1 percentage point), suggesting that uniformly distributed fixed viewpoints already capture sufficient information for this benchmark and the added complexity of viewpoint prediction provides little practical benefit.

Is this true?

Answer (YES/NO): YES